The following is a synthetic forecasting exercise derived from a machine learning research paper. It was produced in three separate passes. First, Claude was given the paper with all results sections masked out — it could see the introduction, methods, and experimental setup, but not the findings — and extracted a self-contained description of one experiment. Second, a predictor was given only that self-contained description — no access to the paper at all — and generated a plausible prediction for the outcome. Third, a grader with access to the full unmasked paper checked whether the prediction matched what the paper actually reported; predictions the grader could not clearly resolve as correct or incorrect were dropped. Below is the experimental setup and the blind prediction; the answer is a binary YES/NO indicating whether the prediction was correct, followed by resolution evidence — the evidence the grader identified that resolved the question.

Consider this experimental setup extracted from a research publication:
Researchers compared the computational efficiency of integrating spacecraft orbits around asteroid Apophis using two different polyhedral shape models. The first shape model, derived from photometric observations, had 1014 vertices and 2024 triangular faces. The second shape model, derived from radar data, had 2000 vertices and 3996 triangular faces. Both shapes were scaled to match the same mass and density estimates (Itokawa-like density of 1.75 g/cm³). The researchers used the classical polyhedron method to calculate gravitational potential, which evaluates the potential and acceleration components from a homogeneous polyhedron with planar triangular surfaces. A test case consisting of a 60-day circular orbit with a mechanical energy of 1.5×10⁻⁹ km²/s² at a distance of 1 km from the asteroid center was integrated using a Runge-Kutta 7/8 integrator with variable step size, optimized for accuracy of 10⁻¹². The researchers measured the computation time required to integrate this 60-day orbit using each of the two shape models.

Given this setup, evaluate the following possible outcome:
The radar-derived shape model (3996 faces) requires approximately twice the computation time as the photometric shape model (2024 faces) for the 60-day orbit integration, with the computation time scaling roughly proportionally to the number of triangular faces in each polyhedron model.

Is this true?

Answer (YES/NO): YES